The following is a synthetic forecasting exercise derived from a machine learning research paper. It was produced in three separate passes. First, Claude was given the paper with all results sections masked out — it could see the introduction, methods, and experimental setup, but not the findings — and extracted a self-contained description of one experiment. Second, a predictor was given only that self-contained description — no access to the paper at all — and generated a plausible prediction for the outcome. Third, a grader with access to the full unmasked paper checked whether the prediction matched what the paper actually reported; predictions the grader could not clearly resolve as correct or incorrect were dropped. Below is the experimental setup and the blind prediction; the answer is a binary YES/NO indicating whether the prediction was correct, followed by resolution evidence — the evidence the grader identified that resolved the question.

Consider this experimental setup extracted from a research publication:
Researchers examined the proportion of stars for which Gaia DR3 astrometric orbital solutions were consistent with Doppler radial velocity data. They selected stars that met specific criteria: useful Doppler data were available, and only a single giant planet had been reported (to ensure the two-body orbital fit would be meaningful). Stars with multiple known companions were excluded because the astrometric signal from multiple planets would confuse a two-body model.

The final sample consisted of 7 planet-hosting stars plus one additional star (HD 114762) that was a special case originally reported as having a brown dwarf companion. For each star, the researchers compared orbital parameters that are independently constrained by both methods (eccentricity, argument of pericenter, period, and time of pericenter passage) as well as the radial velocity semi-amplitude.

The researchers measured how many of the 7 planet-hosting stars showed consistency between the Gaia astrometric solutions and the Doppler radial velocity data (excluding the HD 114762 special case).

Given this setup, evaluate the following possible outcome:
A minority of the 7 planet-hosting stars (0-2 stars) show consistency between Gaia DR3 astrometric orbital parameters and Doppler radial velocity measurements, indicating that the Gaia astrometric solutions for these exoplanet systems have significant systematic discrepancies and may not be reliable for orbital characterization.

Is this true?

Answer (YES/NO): NO